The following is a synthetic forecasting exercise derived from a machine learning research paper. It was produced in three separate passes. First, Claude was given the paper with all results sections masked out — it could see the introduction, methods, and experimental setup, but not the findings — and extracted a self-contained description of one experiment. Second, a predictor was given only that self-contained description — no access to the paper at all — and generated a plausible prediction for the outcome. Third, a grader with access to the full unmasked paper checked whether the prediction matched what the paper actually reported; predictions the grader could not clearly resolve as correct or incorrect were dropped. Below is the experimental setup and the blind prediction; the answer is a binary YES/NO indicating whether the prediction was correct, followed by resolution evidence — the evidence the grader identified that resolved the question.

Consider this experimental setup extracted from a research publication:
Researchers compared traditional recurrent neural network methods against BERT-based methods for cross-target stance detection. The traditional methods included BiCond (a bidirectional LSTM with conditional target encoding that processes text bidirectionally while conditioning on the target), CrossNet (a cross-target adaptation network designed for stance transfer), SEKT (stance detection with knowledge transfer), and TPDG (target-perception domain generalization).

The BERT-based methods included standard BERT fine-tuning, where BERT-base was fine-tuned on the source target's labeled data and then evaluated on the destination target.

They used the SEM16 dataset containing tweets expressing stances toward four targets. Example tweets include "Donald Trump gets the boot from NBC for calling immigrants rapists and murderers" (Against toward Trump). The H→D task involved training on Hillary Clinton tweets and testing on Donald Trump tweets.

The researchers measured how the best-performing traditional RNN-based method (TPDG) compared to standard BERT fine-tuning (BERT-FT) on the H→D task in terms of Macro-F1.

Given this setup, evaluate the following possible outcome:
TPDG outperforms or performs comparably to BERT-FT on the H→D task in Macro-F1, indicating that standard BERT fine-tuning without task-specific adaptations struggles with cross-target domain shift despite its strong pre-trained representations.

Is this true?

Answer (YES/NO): YES